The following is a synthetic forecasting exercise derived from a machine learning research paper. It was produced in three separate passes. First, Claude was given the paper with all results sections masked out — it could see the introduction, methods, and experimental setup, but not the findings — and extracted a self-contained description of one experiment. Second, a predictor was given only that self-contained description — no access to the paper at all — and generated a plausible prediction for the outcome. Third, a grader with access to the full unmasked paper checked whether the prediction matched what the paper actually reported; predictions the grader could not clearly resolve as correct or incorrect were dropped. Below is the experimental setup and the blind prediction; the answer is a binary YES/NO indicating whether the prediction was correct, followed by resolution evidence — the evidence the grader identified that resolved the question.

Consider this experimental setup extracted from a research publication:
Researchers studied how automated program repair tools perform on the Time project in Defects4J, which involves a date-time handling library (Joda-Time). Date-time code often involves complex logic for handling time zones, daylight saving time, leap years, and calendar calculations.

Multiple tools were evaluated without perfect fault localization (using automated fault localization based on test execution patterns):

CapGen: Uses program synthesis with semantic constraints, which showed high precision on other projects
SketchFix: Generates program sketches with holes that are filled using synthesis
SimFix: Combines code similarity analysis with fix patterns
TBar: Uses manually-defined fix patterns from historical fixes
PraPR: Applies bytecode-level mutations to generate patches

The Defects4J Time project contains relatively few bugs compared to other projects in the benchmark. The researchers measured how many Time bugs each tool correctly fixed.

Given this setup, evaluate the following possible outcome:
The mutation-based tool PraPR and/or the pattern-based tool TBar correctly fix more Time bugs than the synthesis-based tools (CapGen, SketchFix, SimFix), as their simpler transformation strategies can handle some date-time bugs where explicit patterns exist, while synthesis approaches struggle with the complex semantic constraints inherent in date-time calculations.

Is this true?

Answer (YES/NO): NO